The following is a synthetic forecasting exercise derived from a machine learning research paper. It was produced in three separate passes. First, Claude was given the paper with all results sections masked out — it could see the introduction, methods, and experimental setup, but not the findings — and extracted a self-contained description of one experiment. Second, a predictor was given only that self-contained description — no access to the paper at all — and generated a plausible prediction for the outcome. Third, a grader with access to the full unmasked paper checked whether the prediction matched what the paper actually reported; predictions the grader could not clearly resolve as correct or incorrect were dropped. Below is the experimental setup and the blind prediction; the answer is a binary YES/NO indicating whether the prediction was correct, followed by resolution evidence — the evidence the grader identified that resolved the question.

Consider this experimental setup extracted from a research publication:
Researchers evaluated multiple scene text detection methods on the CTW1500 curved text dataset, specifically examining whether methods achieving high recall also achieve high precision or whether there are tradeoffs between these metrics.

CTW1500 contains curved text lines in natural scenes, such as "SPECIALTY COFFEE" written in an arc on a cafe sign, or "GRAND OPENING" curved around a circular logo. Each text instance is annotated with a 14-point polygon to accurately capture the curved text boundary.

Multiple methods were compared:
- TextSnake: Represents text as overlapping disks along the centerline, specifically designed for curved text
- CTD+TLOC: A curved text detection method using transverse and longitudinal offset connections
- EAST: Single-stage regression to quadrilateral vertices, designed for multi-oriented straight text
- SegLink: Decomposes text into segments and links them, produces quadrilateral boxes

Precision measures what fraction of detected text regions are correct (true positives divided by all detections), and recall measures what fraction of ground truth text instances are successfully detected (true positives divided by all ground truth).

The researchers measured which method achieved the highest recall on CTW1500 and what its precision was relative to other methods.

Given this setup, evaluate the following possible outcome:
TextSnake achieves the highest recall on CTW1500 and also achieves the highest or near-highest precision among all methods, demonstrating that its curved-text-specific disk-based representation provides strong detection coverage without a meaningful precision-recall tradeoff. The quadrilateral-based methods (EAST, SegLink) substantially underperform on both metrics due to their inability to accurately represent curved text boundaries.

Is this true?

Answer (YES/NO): NO